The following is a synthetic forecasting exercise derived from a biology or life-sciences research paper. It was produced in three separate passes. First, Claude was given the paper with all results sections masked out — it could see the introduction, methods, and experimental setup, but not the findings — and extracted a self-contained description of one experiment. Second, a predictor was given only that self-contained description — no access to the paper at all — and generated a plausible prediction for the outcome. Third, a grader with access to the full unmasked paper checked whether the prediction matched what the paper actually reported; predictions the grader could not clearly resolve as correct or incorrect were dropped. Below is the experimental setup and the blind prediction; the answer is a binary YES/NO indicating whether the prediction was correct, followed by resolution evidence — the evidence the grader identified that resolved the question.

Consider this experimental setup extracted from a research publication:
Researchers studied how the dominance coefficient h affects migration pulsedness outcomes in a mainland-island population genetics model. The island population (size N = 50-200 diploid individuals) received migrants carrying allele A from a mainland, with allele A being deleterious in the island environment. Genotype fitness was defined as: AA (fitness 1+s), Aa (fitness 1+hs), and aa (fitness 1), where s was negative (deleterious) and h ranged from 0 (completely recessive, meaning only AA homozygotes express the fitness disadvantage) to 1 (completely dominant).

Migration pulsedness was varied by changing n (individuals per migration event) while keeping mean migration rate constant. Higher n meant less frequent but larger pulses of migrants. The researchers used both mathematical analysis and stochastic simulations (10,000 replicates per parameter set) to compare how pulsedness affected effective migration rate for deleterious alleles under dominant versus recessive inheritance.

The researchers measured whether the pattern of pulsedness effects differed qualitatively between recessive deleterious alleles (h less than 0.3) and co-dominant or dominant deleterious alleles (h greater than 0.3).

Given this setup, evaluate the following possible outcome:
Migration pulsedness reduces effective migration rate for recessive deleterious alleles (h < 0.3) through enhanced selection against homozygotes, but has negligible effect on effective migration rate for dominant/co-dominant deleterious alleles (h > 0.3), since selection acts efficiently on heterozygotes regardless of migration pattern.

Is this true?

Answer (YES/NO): NO